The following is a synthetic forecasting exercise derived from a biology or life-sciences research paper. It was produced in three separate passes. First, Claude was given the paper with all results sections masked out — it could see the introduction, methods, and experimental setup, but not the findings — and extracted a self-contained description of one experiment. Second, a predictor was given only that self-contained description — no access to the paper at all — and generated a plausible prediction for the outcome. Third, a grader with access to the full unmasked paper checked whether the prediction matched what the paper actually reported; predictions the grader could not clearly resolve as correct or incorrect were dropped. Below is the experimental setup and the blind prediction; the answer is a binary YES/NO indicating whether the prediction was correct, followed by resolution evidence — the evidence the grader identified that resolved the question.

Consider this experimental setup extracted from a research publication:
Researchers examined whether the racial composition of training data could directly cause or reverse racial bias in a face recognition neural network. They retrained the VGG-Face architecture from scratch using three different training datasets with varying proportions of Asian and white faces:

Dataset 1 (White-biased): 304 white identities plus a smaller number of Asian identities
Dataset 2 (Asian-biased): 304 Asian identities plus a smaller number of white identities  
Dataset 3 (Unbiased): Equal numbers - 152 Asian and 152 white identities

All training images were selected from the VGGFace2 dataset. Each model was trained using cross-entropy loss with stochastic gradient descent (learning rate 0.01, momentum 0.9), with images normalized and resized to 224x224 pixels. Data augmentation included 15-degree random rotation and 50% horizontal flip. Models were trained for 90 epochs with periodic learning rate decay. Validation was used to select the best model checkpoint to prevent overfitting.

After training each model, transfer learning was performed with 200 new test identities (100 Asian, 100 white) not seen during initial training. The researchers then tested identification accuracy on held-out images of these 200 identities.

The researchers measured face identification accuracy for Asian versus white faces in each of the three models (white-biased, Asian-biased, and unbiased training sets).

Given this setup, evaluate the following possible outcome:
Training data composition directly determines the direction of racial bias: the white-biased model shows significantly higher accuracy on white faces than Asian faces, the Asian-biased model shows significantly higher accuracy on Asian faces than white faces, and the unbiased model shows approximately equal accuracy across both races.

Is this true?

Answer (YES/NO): YES